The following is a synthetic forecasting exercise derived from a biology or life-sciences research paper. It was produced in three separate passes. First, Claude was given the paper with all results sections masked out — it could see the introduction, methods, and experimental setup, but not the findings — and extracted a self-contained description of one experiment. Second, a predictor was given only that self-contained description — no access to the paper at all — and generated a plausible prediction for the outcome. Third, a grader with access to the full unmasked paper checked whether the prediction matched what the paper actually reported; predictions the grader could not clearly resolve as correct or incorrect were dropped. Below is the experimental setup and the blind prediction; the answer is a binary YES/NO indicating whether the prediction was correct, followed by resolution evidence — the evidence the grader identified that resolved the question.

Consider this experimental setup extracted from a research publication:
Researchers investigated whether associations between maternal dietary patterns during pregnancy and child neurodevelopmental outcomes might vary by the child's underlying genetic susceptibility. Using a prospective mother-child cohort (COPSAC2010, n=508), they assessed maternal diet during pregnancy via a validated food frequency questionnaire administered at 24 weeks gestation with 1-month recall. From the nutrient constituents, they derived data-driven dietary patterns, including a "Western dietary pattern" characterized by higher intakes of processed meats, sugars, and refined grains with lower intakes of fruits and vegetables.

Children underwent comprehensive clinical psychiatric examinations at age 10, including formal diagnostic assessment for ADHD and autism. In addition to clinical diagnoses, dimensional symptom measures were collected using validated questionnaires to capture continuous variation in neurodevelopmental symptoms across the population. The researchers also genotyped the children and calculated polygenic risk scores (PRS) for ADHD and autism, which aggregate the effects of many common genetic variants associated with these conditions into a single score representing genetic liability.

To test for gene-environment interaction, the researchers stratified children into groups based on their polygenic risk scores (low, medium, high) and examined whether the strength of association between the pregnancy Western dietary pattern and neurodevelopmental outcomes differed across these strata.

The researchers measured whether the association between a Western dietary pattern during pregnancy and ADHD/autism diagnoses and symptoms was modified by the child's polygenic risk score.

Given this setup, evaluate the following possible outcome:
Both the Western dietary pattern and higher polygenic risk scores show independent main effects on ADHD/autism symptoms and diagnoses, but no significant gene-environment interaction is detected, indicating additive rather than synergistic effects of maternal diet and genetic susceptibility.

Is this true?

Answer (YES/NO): NO